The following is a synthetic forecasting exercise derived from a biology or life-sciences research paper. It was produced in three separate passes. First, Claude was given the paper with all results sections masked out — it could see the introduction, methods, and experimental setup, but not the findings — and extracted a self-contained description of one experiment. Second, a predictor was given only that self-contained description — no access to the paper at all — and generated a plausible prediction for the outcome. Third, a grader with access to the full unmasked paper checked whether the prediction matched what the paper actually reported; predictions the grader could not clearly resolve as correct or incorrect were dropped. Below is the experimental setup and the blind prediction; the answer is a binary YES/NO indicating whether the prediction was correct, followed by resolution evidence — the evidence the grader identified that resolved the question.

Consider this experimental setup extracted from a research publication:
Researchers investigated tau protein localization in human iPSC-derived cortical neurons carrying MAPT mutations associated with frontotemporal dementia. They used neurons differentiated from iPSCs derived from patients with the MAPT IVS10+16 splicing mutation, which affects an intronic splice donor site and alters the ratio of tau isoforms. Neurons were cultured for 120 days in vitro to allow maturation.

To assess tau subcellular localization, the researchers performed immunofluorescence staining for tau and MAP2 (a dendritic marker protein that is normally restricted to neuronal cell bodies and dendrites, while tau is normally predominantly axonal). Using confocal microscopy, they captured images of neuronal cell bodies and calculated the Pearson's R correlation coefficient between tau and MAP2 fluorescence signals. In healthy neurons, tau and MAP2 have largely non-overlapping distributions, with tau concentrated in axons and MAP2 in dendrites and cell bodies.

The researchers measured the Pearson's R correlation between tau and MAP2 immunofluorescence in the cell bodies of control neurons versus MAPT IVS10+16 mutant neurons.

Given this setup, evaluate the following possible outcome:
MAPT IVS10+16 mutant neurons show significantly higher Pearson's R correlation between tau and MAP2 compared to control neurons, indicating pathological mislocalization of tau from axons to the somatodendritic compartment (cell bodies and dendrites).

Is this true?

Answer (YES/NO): YES